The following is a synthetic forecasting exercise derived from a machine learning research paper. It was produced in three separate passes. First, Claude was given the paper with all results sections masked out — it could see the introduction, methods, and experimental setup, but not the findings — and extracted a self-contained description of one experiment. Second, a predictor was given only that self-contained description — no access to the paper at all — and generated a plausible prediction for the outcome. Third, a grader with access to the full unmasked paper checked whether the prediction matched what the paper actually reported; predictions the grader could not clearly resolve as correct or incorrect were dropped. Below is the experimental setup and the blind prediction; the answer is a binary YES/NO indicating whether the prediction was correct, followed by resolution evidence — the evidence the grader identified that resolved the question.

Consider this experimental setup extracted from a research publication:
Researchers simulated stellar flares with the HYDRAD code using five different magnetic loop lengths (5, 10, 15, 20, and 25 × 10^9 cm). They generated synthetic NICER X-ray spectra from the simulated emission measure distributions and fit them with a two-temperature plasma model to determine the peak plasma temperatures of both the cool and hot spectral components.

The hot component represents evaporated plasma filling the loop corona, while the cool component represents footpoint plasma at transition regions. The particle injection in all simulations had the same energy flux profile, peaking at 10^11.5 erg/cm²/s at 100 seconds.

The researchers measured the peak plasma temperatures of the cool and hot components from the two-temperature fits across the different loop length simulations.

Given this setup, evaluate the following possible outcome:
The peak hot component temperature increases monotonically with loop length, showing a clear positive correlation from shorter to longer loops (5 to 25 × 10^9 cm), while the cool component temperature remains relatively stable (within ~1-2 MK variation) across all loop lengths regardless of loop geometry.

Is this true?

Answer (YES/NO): NO